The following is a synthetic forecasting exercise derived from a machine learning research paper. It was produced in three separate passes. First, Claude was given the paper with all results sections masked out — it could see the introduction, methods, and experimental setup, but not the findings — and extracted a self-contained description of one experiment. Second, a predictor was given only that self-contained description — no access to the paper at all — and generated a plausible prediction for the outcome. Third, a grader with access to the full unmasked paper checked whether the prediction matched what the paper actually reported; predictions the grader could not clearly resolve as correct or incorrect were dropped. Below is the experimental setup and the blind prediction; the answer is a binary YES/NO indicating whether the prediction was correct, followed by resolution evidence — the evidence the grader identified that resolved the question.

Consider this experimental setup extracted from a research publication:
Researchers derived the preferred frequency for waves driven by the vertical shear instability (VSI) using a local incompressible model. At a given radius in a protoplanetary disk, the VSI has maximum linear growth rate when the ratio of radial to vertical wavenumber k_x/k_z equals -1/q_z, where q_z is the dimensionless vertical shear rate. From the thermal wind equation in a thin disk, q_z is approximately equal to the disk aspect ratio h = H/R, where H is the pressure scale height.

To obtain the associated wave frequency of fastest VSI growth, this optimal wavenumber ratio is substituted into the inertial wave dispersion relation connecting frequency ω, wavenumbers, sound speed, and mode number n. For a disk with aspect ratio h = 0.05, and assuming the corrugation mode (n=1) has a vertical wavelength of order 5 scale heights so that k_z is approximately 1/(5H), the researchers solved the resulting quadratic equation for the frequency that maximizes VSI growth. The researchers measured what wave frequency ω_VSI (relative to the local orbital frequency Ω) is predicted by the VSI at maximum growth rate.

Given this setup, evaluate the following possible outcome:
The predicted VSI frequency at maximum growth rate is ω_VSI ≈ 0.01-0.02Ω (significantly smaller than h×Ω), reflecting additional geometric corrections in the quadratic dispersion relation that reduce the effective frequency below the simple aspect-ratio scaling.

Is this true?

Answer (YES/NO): NO